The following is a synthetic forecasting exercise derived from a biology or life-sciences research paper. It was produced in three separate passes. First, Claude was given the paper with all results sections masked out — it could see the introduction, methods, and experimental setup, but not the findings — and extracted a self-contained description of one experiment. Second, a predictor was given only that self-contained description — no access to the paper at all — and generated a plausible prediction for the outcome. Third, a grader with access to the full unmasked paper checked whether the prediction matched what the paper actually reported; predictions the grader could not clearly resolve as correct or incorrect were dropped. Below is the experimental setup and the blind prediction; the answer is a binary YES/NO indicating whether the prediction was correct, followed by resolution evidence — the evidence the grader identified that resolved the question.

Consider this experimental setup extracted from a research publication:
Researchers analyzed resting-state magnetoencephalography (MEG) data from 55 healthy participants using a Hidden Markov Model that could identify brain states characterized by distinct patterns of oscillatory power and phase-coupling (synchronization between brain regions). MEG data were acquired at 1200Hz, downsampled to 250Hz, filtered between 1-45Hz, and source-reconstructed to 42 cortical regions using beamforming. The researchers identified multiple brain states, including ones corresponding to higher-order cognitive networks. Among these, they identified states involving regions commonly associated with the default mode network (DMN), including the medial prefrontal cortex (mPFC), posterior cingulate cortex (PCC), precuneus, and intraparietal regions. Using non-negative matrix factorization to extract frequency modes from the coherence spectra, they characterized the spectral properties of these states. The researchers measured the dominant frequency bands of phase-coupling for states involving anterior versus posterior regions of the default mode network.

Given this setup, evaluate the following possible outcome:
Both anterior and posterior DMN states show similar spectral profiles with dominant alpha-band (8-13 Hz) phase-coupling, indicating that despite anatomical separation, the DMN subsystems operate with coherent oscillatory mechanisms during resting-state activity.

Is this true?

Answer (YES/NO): NO